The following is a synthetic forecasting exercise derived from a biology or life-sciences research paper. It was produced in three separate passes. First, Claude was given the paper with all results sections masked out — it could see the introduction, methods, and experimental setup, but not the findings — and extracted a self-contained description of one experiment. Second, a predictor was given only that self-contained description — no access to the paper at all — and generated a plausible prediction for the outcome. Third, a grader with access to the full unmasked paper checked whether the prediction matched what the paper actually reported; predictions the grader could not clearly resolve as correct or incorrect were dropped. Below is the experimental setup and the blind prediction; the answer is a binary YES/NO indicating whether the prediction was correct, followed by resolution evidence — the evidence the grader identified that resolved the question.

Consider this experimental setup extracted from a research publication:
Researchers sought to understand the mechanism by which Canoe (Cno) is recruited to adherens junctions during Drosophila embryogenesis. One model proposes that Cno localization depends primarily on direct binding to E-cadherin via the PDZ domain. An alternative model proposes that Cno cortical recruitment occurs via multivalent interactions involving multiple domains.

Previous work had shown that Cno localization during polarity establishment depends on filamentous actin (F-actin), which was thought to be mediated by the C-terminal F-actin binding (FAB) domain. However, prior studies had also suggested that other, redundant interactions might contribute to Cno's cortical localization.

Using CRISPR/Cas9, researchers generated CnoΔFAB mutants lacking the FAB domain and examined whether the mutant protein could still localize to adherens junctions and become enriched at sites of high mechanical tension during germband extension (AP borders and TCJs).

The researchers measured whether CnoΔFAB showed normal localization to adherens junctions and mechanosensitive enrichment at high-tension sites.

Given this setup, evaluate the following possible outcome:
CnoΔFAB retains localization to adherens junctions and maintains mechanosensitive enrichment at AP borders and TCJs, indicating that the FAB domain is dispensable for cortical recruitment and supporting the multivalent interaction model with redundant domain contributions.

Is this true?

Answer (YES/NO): YES